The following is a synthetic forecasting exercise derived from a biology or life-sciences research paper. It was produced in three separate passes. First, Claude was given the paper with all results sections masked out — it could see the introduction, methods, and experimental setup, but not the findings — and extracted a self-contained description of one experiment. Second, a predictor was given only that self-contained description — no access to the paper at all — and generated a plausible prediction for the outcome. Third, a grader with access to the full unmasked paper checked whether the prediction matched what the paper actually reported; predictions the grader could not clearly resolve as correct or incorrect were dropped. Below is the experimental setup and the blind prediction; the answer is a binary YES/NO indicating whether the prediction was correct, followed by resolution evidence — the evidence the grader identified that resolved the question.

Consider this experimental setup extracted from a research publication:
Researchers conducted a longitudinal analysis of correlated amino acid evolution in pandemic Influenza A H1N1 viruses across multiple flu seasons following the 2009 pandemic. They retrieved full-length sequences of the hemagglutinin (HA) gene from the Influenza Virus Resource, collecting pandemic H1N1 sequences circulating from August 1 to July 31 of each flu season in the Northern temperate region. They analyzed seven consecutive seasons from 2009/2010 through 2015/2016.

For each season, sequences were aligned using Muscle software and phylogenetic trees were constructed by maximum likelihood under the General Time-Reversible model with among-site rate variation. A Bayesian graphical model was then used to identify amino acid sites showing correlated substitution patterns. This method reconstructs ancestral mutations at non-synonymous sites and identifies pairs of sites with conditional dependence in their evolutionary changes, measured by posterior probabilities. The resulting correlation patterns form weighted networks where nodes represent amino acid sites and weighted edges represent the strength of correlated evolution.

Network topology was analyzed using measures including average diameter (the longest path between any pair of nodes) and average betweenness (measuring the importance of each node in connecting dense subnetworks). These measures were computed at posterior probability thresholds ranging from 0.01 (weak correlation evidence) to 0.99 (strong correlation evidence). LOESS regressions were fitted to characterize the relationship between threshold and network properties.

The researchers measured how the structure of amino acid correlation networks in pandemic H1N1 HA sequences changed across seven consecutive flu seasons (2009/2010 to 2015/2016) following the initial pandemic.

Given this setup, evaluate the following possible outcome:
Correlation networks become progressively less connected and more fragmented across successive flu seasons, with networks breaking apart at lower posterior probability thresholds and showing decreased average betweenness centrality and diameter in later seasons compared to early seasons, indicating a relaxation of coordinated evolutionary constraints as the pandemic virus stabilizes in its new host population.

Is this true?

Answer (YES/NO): NO